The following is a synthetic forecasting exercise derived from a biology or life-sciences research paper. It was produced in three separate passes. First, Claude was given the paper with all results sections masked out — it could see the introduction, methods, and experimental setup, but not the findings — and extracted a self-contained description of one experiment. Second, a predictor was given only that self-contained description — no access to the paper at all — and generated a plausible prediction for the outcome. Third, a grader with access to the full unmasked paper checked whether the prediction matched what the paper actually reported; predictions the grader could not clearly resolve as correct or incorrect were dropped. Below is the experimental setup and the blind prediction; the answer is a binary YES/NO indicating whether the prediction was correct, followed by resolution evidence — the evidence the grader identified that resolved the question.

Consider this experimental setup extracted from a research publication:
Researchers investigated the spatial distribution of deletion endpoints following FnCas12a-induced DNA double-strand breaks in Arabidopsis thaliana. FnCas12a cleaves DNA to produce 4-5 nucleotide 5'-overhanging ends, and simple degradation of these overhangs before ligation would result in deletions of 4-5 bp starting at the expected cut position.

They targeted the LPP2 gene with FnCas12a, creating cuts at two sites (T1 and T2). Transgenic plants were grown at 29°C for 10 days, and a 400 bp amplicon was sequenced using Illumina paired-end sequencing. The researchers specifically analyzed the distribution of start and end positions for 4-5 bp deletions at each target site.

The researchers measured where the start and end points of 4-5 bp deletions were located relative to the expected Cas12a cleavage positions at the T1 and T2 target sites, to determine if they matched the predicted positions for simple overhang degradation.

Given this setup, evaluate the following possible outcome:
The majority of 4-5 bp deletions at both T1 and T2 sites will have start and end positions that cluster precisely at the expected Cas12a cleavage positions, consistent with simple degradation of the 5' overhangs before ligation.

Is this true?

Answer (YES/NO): NO